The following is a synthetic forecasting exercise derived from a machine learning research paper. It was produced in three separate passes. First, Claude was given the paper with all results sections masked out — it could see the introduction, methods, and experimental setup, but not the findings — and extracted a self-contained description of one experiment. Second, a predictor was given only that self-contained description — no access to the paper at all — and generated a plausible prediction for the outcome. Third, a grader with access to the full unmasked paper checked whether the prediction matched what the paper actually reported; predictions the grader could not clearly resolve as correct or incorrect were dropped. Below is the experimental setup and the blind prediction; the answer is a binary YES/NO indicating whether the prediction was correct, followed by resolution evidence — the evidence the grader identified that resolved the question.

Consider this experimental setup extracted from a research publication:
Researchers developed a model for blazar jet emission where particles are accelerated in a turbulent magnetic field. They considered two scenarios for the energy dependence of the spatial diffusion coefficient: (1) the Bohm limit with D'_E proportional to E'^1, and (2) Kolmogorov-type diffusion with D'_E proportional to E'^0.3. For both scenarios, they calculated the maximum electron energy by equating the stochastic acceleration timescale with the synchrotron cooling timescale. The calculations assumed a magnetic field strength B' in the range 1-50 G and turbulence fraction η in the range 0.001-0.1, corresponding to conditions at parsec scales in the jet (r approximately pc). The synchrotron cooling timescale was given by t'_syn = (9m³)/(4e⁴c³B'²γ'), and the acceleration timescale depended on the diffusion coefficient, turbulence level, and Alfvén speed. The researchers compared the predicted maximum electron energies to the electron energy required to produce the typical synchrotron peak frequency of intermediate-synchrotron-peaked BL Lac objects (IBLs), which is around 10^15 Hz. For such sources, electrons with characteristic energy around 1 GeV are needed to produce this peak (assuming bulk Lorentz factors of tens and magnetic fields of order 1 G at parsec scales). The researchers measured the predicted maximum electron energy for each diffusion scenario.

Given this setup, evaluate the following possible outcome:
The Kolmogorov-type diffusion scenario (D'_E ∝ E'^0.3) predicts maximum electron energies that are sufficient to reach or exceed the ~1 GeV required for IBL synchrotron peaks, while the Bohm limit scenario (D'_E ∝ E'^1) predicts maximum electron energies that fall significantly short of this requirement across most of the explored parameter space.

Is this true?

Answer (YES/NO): NO